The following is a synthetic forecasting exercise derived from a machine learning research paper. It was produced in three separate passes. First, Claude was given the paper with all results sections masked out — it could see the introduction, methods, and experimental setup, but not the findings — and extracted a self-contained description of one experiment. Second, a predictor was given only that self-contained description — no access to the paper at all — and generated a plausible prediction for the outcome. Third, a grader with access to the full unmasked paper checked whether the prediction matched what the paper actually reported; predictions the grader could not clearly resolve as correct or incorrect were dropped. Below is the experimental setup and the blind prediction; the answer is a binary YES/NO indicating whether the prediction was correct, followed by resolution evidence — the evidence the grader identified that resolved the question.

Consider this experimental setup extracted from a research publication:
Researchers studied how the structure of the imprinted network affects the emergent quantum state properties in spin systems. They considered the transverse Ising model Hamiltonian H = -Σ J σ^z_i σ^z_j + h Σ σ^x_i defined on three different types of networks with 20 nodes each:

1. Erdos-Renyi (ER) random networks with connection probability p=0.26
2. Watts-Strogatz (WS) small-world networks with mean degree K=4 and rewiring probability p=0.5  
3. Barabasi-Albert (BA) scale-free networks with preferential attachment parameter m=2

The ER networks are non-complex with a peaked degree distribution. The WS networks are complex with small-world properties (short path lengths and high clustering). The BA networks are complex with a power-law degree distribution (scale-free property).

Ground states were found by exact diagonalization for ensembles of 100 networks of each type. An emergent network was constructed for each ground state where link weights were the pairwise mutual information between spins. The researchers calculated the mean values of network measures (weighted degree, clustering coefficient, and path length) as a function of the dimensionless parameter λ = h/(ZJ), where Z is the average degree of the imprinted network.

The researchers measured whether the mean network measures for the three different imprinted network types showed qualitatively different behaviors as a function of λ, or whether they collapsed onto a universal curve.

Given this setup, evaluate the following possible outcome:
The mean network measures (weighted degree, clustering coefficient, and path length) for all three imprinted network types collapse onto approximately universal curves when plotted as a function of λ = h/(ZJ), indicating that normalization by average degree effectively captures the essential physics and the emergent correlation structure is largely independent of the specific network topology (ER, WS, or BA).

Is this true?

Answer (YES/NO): YES